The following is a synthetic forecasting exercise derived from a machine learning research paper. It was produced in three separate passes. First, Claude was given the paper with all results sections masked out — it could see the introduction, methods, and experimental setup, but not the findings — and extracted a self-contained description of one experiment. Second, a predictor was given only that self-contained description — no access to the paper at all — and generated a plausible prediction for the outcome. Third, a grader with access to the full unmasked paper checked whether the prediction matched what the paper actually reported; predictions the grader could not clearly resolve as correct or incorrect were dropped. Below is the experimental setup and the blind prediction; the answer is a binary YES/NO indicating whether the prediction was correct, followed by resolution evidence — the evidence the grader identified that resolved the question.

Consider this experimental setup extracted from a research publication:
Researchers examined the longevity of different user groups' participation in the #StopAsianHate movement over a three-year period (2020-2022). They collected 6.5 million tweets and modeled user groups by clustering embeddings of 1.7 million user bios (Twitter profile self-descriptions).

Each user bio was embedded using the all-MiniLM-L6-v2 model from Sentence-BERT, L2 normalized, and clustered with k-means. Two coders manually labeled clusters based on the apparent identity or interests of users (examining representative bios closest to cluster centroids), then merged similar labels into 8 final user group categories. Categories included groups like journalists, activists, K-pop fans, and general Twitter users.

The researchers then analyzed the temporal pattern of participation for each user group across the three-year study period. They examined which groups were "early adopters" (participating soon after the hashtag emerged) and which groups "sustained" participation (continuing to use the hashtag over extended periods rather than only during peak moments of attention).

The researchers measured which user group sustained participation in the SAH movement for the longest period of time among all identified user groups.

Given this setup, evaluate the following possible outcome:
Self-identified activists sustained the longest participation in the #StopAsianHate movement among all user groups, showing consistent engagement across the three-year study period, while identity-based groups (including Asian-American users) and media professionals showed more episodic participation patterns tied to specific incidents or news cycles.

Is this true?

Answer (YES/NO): NO